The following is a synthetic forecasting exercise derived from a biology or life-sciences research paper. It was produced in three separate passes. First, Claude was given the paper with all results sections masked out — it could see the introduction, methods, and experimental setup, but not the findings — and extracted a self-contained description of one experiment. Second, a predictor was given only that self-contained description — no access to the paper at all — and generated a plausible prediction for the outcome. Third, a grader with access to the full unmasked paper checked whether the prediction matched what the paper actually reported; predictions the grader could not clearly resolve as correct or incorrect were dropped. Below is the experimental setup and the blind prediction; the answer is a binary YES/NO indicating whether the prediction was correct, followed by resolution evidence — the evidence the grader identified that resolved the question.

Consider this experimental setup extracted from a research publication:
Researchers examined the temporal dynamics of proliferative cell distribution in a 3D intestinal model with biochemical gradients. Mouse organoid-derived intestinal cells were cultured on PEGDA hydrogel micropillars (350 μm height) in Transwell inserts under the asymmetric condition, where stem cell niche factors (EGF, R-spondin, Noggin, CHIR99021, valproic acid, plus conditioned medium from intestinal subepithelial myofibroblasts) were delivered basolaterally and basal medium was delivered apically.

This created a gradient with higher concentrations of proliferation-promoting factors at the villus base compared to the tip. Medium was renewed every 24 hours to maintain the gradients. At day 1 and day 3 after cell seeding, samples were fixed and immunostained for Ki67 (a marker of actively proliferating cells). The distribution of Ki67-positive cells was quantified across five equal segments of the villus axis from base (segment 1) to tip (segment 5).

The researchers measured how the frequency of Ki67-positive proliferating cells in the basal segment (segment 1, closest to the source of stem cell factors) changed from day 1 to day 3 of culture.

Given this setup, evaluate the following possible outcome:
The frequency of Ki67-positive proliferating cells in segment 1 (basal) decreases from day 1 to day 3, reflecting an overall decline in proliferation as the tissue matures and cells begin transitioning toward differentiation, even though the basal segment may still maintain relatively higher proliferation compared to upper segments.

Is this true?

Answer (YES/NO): NO